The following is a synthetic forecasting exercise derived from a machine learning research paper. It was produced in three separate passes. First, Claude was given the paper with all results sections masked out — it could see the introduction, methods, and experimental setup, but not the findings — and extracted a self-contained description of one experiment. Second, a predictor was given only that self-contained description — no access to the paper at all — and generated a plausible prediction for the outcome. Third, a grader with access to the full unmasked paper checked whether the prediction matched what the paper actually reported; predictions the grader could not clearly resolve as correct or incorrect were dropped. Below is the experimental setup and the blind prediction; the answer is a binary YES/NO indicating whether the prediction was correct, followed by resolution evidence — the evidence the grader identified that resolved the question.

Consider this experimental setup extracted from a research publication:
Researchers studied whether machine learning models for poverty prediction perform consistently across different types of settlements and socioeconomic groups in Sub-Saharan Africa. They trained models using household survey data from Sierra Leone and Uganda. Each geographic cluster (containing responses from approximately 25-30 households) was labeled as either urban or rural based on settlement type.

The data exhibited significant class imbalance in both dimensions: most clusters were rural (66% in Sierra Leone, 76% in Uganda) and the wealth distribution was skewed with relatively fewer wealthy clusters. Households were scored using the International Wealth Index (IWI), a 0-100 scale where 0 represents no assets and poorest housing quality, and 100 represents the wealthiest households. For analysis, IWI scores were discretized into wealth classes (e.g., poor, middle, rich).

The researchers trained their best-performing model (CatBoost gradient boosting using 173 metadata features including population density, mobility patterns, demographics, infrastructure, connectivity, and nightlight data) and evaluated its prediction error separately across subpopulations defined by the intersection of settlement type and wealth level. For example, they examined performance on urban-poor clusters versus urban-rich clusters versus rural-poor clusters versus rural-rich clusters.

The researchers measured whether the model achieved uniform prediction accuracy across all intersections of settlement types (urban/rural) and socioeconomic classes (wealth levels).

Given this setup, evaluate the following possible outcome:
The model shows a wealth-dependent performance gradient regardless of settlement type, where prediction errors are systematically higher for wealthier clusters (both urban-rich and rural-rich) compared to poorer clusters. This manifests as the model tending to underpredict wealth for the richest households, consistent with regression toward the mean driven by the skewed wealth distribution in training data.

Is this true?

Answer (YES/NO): NO